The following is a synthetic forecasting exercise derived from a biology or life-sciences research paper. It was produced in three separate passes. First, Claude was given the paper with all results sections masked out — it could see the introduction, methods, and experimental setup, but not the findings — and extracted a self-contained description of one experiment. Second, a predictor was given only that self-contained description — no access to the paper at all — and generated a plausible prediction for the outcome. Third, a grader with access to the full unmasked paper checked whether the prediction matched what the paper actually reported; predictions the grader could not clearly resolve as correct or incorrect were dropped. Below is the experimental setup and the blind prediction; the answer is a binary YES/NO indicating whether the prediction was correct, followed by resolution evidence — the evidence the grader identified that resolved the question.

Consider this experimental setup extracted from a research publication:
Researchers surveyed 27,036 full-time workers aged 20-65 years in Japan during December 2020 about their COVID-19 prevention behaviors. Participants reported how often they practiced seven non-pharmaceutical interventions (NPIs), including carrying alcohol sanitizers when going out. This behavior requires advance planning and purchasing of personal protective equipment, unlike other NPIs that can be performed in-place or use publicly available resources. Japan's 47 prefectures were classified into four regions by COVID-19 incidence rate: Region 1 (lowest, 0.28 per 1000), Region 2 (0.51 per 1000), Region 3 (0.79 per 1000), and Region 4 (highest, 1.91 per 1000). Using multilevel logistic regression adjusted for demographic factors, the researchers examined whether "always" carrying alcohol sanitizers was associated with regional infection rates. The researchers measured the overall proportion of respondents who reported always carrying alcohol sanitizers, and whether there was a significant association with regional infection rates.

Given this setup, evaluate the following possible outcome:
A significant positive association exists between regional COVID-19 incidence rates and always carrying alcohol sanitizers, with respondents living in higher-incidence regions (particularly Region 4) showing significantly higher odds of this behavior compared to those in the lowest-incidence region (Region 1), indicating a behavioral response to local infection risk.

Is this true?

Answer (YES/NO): YES